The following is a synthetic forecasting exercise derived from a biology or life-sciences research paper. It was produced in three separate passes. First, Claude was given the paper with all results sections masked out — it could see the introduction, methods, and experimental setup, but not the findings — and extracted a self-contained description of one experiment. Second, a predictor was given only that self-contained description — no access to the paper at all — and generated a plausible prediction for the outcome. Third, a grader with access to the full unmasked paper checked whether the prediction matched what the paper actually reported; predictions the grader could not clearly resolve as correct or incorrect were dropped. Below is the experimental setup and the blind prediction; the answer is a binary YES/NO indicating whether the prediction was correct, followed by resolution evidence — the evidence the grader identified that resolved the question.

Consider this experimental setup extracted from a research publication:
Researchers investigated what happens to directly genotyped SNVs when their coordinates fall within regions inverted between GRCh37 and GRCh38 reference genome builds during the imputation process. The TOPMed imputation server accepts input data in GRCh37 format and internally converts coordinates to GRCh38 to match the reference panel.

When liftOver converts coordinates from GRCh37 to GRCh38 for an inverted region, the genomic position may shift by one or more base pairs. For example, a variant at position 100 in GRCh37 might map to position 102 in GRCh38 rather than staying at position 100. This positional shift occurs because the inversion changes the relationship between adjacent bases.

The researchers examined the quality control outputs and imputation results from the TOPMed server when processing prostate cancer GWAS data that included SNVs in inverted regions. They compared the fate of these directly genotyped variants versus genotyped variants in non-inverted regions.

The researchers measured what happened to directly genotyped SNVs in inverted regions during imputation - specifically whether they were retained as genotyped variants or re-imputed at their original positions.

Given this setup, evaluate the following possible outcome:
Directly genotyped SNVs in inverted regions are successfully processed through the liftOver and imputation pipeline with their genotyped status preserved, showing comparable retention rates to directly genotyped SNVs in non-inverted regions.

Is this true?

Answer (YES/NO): NO